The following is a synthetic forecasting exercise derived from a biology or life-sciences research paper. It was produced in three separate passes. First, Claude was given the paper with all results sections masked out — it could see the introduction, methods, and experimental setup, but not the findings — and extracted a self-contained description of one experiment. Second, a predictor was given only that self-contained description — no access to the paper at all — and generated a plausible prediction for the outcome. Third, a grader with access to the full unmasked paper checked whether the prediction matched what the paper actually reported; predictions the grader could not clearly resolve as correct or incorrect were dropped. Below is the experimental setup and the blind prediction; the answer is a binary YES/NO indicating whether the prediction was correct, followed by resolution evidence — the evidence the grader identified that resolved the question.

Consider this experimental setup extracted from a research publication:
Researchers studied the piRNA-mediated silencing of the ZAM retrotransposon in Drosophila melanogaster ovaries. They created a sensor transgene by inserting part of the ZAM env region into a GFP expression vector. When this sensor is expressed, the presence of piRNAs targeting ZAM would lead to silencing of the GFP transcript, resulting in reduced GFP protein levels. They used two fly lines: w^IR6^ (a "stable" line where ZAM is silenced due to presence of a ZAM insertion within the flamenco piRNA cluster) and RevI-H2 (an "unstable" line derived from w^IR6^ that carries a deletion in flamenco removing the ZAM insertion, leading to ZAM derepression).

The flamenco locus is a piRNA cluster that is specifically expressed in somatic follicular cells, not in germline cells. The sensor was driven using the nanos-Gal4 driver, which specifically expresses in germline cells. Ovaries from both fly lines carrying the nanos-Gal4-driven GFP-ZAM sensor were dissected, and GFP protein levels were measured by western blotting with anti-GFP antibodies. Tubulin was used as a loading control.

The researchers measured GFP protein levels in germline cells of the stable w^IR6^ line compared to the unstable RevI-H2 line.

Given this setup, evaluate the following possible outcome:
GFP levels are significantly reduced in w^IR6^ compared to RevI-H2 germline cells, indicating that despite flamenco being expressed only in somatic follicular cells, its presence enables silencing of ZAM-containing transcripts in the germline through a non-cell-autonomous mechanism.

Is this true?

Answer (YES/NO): NO